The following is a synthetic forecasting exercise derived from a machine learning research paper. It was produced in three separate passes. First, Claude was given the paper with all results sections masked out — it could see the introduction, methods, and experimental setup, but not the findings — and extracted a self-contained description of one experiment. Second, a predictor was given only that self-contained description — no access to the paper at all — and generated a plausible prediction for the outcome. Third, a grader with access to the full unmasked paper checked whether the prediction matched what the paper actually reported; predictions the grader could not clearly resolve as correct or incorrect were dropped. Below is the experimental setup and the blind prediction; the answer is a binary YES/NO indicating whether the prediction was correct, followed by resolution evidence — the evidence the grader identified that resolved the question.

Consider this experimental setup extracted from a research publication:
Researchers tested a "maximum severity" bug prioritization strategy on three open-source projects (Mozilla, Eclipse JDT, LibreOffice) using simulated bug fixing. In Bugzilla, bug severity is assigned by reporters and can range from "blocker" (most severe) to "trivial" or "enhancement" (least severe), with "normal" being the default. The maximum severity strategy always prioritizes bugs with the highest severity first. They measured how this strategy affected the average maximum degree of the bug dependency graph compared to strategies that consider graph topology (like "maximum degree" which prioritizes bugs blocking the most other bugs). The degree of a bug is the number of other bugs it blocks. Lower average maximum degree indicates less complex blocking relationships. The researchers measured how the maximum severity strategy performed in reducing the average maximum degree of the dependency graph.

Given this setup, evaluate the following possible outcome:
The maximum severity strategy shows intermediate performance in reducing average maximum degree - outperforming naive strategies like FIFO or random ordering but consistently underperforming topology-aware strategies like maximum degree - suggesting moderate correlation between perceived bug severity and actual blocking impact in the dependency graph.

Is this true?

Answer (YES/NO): NO